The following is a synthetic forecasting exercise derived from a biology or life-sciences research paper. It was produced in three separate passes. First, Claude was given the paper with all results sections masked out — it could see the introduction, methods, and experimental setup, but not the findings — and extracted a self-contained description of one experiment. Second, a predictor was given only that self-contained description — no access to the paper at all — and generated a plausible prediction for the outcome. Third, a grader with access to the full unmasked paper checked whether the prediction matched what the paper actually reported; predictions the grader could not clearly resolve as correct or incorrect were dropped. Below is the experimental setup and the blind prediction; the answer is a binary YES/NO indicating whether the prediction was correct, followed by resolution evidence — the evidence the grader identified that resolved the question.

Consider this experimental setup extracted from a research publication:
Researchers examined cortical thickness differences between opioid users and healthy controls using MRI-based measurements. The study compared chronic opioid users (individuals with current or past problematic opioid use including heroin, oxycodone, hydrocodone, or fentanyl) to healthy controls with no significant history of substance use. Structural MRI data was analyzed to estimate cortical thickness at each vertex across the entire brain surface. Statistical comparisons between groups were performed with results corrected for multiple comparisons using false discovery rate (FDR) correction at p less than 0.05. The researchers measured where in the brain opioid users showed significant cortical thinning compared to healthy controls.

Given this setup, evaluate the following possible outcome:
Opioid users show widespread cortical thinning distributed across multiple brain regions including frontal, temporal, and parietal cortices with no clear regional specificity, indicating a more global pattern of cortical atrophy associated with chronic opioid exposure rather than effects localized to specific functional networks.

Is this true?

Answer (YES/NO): NO